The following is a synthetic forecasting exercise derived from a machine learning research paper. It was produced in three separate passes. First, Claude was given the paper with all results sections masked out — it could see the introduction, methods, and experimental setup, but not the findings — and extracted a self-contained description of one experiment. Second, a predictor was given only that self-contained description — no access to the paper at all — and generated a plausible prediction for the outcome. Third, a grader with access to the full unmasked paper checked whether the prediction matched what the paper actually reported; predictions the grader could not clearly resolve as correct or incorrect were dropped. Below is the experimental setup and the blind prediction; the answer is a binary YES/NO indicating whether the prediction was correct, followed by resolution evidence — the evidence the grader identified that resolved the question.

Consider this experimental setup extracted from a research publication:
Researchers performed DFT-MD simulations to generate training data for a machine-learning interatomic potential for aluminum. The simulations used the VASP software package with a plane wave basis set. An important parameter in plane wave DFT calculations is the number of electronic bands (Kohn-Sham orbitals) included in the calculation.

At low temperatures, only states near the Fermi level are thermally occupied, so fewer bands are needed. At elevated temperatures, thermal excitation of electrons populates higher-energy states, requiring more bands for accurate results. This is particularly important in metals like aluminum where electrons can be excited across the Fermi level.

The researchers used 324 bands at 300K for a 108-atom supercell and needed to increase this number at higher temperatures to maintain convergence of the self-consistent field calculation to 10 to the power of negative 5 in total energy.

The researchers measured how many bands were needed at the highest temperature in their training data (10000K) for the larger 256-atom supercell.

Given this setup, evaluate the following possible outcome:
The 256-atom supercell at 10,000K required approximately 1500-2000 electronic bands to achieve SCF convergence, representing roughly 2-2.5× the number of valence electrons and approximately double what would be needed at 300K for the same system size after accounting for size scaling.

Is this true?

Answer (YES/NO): NO